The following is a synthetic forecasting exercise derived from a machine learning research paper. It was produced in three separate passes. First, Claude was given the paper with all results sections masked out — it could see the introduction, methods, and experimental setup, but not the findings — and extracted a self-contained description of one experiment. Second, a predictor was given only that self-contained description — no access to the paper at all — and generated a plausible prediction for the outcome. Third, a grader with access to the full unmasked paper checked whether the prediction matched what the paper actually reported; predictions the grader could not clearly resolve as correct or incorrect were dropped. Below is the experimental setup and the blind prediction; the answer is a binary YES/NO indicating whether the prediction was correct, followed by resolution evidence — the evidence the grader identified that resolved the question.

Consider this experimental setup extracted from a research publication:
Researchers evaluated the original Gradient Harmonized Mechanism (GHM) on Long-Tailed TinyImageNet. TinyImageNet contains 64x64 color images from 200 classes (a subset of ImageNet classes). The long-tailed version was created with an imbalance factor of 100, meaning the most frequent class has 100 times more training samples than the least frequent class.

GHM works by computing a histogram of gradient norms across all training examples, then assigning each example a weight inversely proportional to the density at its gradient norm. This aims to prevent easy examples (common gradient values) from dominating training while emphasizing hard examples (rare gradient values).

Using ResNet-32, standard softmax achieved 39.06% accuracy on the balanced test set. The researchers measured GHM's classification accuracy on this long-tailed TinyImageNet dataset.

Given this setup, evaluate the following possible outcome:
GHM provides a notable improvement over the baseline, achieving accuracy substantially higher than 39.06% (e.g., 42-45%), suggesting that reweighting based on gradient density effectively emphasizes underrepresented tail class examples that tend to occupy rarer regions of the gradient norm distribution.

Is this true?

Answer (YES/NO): NO